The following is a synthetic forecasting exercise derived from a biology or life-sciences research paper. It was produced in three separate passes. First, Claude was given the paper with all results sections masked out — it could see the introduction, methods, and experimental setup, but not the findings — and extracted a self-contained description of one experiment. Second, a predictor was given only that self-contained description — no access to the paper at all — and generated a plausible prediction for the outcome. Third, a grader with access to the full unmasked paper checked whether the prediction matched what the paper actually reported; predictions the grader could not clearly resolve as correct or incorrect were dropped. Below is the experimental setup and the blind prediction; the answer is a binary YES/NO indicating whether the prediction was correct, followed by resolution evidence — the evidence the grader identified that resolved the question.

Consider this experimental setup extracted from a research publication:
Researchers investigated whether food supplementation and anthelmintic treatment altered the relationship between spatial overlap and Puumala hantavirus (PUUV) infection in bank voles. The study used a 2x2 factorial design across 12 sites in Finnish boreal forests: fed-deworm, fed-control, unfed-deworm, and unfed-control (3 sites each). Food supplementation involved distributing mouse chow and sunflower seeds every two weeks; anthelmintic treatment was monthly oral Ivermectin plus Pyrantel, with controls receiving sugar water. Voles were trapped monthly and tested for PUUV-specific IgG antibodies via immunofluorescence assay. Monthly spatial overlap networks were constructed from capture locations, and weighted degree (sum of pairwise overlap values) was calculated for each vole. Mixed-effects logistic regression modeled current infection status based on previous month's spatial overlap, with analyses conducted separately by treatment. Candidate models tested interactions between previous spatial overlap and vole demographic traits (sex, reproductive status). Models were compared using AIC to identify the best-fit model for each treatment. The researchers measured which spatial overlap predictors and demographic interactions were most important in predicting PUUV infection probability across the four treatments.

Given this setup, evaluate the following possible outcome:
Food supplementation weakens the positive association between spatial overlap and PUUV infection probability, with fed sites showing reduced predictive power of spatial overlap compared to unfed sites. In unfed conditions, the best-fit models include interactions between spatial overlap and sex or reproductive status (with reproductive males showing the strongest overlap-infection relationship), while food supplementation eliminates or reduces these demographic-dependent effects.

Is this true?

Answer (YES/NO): NO